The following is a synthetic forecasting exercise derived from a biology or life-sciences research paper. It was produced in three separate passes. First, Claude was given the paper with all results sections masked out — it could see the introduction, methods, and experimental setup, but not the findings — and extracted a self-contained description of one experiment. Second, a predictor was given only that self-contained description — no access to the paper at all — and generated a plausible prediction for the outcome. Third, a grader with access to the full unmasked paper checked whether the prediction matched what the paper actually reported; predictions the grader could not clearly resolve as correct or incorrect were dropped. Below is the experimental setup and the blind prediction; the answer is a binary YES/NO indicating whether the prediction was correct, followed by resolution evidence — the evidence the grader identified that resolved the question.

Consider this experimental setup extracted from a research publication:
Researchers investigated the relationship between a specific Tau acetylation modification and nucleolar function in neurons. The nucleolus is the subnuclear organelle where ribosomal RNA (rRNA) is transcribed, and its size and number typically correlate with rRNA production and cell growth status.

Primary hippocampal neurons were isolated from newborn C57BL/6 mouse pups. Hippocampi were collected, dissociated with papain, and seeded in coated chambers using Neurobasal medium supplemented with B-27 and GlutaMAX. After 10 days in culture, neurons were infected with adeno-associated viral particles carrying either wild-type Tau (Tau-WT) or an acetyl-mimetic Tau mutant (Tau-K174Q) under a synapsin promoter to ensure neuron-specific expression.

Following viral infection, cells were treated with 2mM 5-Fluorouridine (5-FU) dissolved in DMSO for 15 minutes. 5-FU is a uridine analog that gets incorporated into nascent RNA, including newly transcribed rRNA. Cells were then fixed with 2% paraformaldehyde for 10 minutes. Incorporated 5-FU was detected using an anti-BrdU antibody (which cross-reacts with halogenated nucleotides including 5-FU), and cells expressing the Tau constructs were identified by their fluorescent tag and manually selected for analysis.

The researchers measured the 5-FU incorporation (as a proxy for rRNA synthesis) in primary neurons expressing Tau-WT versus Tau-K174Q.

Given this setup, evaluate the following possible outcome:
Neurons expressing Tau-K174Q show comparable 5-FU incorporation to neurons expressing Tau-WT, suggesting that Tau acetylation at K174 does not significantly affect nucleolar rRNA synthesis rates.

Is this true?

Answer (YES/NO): NO